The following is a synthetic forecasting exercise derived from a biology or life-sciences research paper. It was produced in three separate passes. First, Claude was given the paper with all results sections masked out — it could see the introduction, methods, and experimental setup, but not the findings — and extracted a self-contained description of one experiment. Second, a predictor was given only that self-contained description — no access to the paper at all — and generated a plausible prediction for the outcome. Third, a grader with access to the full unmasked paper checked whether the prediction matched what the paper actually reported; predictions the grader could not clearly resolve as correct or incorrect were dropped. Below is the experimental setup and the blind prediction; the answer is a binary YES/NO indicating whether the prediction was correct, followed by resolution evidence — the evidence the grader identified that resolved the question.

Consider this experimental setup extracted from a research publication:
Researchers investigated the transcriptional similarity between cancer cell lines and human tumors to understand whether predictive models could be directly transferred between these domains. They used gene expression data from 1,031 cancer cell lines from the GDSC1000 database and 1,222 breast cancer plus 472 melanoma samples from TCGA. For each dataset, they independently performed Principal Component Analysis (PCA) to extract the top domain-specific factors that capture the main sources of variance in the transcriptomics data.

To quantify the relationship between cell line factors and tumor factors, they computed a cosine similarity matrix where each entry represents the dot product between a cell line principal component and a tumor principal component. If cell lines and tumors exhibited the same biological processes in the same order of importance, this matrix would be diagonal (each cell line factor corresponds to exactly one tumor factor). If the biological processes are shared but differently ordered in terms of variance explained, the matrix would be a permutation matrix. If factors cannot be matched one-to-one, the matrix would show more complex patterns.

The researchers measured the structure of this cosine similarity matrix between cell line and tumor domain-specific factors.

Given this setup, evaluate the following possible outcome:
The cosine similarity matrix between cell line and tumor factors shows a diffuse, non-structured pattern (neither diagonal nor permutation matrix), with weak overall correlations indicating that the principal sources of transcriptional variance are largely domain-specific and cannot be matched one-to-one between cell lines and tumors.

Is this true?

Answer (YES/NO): NO